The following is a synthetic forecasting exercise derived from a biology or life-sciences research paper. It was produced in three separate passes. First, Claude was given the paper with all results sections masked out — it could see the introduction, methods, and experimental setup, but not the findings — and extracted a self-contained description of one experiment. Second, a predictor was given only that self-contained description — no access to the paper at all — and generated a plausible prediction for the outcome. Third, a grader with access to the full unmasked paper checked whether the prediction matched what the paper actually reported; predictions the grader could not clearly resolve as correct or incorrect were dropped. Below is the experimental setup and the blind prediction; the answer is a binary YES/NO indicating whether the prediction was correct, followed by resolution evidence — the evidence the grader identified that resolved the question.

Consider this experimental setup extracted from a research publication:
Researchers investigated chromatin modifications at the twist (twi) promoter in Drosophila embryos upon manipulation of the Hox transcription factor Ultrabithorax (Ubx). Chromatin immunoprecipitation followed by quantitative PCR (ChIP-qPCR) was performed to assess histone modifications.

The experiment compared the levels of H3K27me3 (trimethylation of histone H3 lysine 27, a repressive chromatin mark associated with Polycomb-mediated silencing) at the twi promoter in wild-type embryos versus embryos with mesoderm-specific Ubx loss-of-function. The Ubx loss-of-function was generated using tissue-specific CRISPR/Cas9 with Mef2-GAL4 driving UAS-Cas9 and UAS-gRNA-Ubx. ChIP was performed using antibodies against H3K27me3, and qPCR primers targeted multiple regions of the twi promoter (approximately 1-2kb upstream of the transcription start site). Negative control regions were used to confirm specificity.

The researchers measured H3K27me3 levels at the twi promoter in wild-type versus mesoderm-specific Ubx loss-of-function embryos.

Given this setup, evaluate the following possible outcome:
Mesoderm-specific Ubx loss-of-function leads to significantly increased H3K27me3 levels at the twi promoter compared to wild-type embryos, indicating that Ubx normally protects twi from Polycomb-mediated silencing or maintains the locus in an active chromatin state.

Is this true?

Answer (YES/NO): NO